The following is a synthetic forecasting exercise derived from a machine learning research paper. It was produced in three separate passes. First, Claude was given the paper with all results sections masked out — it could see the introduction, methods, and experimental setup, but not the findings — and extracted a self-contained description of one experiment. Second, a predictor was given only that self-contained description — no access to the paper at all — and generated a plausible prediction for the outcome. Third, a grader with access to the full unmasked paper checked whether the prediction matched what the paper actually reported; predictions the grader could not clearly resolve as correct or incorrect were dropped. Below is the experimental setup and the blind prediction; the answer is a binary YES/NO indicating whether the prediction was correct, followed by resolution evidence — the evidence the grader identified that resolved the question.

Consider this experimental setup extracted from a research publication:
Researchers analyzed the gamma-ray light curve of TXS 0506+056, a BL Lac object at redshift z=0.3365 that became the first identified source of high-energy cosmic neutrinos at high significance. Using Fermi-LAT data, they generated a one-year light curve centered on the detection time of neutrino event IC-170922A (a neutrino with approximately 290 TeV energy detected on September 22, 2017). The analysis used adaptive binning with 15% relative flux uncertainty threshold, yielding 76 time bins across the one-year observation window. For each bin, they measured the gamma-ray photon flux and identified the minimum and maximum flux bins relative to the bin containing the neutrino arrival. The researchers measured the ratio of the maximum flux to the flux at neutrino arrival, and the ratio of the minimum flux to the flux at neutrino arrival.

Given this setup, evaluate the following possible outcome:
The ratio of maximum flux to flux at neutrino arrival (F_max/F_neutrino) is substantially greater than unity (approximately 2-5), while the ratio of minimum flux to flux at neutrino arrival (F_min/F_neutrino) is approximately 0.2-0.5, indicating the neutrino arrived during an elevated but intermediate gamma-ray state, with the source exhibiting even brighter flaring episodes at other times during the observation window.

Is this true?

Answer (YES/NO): YES